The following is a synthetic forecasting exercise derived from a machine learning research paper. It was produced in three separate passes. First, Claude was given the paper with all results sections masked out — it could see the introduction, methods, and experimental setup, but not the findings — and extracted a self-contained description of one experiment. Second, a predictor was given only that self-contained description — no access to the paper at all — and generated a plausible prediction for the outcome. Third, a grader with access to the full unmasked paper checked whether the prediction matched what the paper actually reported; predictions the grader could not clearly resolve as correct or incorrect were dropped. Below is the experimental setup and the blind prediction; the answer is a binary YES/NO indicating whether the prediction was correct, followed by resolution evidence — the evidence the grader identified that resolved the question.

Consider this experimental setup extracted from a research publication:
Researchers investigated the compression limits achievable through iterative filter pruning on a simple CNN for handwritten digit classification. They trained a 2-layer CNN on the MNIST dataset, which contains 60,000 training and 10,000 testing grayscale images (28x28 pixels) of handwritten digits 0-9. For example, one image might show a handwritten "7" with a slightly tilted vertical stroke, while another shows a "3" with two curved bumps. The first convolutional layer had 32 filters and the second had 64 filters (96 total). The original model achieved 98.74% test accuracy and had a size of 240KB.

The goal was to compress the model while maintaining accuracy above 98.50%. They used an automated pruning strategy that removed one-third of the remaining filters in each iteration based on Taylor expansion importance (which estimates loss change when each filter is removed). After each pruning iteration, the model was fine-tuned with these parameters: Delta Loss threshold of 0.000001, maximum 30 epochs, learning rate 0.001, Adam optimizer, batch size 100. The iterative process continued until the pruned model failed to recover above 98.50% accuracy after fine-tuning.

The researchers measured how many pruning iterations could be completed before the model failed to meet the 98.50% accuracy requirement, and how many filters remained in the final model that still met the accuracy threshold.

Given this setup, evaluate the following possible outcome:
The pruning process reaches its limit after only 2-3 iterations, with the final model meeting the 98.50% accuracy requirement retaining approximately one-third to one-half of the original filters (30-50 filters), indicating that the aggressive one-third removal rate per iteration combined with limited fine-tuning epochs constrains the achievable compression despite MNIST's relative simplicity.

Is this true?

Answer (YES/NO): NO